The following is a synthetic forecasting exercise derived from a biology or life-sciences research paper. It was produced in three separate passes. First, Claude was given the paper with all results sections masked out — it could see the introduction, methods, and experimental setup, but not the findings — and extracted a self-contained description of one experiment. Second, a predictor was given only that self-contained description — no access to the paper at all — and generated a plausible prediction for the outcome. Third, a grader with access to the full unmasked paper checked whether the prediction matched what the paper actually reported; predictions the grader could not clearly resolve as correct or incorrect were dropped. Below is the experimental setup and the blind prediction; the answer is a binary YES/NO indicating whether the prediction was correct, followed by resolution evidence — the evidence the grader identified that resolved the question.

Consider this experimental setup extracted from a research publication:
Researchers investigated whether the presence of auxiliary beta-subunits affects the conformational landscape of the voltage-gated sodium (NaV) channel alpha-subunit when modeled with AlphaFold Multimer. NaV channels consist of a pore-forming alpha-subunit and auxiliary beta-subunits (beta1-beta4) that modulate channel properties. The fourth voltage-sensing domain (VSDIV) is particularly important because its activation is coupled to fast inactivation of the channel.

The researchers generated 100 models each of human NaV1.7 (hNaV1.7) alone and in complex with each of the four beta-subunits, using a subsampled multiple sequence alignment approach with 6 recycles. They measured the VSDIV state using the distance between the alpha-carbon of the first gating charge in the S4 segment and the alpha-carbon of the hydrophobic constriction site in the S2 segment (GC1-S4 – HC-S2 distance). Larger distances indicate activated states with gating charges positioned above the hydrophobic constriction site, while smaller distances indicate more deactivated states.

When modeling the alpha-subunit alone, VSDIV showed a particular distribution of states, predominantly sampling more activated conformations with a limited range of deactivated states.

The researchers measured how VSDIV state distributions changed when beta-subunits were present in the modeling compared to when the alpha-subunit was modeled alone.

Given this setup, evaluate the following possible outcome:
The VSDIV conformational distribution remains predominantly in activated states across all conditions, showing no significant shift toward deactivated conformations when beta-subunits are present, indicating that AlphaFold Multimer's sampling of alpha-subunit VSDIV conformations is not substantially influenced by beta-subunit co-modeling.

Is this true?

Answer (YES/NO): NO